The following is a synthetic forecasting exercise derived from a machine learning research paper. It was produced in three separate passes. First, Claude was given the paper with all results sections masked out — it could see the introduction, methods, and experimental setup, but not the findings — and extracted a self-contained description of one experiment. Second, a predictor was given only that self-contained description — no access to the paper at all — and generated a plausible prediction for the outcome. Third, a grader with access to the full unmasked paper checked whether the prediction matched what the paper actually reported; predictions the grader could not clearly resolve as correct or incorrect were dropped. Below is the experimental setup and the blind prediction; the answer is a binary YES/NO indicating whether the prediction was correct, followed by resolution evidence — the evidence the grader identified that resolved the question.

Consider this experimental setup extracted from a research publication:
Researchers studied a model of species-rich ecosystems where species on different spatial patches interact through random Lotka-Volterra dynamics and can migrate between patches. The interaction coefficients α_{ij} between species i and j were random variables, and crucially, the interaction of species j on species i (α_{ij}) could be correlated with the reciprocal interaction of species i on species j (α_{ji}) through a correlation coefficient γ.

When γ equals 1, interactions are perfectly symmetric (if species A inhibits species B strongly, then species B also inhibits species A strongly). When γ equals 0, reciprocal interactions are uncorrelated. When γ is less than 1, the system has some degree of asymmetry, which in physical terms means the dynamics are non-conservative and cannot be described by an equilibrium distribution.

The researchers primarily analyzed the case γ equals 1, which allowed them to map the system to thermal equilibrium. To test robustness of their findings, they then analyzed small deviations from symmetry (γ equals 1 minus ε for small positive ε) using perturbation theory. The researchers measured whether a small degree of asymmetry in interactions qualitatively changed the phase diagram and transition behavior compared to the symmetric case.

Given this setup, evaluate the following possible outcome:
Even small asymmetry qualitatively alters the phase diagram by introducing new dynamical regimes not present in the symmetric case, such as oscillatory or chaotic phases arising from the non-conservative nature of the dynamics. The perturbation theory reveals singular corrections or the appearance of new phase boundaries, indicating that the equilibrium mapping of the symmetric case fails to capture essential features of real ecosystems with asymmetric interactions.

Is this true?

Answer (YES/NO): NO